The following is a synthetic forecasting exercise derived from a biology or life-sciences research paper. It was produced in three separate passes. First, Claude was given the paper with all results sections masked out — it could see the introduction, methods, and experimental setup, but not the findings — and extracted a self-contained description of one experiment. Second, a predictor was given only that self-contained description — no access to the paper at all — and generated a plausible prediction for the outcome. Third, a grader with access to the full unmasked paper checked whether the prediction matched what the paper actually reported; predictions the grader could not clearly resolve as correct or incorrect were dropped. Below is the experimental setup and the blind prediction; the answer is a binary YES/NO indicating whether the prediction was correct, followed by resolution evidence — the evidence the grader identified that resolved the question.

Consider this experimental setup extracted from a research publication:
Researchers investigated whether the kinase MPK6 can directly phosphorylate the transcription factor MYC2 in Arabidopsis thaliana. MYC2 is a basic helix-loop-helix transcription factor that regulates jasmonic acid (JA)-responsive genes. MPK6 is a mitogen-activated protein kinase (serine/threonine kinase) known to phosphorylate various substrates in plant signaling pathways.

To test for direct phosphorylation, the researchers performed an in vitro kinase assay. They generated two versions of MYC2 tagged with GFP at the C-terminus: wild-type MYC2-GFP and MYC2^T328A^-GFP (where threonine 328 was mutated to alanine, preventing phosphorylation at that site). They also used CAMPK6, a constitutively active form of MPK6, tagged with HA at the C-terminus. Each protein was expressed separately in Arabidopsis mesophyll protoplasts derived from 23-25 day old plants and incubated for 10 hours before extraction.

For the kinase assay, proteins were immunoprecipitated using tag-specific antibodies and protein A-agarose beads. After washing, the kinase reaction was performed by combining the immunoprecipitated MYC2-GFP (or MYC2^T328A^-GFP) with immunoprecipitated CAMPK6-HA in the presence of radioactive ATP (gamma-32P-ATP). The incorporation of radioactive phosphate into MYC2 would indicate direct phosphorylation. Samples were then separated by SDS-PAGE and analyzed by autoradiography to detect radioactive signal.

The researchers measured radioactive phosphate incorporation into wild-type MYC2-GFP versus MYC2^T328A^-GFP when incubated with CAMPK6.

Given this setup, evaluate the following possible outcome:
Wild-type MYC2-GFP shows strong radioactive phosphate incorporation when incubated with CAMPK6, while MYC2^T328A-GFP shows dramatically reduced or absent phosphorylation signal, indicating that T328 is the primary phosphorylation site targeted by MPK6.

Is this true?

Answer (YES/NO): YES